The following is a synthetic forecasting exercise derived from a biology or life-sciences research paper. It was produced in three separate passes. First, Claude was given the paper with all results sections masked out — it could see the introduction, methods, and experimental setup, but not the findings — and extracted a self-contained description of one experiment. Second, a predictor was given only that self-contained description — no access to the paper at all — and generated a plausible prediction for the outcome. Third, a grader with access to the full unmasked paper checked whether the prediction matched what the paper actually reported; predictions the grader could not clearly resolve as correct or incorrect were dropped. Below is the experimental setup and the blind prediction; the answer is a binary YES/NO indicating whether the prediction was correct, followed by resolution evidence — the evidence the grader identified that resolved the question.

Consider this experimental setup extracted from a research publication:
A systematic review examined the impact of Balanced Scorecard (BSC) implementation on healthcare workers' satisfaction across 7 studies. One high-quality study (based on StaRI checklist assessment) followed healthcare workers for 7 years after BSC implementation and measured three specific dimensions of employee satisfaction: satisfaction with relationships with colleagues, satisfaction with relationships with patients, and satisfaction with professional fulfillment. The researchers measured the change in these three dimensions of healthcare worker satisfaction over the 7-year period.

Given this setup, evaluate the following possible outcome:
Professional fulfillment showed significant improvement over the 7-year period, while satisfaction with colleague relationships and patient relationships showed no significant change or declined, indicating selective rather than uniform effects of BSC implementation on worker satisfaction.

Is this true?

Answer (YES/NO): NO